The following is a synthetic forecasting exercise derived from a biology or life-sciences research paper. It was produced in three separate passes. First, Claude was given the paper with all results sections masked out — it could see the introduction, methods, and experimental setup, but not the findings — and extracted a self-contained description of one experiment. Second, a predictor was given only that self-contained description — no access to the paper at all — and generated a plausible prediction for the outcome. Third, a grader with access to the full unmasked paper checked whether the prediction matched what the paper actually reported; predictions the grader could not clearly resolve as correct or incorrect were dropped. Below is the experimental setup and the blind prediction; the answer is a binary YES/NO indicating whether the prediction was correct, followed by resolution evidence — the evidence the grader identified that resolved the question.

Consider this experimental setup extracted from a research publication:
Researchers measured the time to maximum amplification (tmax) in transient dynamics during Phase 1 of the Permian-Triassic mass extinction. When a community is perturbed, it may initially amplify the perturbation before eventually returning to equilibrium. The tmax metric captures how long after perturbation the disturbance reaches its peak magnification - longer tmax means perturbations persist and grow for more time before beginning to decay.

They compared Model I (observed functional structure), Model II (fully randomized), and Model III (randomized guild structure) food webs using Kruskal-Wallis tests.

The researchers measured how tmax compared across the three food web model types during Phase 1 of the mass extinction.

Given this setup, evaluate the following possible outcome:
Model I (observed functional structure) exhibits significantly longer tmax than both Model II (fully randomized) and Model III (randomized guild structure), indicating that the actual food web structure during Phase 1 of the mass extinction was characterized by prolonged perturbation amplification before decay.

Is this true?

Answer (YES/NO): NO